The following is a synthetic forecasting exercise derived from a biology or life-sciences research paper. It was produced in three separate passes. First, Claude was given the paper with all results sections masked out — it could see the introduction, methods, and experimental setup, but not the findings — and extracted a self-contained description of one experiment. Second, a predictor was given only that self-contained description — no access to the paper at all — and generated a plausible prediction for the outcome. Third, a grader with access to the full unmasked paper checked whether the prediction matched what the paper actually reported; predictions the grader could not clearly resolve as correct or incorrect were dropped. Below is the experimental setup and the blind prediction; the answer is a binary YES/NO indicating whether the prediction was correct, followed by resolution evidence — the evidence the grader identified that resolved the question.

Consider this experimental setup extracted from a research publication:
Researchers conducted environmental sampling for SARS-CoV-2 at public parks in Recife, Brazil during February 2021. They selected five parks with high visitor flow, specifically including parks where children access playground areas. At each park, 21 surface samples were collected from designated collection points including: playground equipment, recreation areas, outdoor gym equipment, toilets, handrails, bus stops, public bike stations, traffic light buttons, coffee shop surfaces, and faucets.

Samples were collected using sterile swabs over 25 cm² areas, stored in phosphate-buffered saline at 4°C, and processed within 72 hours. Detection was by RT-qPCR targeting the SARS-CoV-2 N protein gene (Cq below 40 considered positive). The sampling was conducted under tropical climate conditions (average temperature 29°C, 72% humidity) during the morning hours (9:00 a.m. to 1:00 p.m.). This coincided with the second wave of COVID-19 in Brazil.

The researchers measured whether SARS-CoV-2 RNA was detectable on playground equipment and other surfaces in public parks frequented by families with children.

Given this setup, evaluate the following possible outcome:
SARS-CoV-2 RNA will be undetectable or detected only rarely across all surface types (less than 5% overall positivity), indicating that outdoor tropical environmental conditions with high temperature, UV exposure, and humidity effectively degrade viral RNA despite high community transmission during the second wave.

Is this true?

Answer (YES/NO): NO